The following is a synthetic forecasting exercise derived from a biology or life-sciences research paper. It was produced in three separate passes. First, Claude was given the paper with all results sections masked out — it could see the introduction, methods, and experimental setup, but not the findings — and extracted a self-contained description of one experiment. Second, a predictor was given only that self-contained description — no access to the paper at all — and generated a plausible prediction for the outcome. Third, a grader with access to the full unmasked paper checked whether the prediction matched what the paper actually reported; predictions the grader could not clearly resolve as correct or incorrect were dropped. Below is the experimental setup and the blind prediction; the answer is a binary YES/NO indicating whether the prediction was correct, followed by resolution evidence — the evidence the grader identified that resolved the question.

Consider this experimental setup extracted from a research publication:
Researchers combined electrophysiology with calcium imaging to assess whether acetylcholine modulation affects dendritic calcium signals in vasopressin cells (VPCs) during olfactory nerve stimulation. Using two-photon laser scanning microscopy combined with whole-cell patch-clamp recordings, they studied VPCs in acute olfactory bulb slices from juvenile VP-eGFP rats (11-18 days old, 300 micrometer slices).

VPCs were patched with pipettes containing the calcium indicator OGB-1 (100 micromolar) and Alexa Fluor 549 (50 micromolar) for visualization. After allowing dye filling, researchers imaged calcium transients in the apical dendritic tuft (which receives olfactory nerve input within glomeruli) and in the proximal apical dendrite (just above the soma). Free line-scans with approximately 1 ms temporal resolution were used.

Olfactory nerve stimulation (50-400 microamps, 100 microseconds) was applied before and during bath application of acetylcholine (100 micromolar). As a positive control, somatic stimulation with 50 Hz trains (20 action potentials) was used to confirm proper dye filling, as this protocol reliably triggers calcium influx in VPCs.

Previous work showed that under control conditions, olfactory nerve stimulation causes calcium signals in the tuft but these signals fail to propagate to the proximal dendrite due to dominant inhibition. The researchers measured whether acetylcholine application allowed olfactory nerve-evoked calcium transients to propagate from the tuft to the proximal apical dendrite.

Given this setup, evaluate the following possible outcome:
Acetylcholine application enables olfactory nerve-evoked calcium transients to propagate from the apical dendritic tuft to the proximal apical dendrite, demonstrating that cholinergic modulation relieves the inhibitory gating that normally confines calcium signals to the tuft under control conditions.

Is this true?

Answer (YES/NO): NO